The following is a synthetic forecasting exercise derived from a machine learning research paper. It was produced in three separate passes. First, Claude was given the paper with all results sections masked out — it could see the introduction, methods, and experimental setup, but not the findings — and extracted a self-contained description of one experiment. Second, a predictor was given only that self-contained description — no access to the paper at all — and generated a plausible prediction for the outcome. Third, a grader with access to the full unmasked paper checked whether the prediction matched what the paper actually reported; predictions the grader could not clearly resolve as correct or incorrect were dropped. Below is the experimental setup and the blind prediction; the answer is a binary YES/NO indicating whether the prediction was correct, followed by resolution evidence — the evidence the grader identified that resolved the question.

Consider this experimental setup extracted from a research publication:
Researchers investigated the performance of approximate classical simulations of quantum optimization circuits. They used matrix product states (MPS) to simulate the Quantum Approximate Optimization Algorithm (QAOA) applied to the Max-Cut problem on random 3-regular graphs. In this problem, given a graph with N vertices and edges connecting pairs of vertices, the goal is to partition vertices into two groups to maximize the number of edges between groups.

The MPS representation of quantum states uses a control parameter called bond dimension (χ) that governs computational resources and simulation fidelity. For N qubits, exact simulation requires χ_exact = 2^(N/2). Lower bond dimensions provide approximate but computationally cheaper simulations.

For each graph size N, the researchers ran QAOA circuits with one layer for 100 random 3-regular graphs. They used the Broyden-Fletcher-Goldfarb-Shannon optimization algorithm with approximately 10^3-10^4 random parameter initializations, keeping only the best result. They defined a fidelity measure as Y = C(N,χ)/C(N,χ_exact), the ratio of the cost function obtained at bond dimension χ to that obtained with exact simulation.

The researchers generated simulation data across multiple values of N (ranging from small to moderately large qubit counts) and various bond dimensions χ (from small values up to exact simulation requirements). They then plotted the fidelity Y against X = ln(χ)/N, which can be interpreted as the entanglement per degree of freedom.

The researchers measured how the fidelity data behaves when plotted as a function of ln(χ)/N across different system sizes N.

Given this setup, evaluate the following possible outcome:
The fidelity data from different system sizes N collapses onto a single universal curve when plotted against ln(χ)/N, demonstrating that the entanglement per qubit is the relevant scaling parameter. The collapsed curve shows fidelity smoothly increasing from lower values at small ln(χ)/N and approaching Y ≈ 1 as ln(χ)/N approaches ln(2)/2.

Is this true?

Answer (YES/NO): YES